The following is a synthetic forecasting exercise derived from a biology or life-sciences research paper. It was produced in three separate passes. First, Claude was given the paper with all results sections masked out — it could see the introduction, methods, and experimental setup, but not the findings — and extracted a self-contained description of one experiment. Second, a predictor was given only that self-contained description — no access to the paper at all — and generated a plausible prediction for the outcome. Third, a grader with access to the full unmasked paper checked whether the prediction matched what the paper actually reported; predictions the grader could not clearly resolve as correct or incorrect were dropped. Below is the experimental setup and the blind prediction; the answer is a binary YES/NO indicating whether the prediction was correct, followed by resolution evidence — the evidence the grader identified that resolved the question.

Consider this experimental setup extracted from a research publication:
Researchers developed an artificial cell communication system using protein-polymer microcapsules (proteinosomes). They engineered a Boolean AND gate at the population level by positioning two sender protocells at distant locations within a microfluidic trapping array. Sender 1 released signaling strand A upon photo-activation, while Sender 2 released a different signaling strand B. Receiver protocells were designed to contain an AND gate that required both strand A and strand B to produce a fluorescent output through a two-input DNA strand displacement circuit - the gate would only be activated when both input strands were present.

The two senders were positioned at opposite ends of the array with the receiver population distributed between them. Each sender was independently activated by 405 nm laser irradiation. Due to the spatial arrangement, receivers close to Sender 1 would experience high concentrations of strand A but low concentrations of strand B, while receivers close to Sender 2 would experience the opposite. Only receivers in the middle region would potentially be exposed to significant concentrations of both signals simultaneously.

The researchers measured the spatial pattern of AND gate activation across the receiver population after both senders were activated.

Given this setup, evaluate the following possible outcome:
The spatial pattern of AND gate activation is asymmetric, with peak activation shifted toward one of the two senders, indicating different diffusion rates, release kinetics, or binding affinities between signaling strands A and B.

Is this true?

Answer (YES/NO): NO